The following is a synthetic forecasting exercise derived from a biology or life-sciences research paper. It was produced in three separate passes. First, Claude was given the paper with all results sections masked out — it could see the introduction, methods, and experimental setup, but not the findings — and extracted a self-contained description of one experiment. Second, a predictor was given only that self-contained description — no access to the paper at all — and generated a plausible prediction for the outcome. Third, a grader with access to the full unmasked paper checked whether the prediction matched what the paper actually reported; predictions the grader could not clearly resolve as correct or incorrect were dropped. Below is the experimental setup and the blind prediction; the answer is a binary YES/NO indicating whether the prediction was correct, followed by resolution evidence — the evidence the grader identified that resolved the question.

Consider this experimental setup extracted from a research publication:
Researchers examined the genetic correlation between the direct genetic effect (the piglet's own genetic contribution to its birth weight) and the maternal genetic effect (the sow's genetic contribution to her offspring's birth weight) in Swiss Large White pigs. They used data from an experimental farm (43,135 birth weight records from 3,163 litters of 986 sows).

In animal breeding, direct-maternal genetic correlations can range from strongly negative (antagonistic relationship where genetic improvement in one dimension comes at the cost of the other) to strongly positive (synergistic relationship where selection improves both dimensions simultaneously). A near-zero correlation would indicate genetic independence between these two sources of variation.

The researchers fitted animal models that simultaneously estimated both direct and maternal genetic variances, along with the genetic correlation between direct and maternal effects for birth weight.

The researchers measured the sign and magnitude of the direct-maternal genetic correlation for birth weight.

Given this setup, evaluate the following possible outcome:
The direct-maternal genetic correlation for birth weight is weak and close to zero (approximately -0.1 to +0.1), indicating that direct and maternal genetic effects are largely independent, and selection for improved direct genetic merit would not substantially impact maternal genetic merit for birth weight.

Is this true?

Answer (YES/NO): YES